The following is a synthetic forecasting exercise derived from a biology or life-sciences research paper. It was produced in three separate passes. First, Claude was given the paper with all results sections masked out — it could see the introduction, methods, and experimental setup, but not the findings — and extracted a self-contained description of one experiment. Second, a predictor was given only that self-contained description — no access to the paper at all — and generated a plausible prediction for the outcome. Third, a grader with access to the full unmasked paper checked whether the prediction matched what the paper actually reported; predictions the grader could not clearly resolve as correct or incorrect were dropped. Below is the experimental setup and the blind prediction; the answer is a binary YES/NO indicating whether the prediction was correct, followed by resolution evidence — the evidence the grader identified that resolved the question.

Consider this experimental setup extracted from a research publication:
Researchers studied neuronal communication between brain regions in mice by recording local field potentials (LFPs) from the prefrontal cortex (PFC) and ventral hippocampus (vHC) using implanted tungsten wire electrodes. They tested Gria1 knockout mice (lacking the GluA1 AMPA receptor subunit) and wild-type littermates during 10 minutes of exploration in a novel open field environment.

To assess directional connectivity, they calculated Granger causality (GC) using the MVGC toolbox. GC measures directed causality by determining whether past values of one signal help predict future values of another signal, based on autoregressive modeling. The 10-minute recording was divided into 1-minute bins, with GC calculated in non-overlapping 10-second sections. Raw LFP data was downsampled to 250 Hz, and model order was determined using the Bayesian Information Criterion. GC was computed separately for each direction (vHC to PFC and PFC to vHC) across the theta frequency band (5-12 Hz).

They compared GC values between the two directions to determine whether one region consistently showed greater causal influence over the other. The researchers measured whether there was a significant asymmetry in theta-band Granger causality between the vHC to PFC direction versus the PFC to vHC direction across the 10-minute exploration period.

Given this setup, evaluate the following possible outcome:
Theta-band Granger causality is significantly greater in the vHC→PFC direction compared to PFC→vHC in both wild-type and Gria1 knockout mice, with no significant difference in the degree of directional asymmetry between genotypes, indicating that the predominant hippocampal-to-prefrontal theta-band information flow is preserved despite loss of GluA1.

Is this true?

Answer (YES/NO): NO